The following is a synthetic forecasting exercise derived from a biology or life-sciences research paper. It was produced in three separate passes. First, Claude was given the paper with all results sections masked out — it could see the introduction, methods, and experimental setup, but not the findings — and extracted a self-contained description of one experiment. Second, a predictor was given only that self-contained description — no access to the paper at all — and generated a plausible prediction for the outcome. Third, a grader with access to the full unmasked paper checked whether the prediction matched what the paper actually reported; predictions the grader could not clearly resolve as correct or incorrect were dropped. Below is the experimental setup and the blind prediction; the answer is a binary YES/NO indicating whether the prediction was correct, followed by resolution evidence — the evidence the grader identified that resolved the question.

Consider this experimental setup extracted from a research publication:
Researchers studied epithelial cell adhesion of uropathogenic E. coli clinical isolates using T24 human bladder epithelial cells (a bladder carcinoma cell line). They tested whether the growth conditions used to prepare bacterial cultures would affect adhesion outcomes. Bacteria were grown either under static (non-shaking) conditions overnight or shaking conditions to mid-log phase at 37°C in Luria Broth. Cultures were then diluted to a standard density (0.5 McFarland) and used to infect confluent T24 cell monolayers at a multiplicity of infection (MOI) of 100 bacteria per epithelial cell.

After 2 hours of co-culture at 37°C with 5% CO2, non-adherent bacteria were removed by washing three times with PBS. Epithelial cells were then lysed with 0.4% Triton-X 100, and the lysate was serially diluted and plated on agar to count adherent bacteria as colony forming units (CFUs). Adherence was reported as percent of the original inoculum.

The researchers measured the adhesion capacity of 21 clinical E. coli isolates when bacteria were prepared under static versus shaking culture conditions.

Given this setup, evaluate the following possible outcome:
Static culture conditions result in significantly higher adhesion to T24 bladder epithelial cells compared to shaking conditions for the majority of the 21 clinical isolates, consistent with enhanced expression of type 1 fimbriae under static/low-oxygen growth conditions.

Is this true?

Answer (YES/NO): NO